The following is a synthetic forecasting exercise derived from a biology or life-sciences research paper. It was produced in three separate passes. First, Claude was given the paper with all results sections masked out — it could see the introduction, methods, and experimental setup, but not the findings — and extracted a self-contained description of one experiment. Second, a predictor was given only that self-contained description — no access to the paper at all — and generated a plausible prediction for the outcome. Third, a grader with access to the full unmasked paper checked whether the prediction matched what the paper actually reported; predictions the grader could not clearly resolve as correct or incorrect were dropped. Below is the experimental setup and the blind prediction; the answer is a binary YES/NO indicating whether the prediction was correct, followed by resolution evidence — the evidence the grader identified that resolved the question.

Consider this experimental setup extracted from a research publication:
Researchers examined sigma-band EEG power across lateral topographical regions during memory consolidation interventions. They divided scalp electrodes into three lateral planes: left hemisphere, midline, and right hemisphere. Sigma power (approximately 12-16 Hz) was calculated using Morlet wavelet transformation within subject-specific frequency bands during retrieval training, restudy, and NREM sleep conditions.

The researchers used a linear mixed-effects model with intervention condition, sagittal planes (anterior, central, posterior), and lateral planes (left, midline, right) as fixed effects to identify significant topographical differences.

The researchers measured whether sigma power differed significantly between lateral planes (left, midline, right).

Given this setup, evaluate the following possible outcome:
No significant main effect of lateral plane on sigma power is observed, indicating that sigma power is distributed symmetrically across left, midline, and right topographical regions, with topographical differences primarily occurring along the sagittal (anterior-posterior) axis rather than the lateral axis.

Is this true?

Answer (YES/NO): NO